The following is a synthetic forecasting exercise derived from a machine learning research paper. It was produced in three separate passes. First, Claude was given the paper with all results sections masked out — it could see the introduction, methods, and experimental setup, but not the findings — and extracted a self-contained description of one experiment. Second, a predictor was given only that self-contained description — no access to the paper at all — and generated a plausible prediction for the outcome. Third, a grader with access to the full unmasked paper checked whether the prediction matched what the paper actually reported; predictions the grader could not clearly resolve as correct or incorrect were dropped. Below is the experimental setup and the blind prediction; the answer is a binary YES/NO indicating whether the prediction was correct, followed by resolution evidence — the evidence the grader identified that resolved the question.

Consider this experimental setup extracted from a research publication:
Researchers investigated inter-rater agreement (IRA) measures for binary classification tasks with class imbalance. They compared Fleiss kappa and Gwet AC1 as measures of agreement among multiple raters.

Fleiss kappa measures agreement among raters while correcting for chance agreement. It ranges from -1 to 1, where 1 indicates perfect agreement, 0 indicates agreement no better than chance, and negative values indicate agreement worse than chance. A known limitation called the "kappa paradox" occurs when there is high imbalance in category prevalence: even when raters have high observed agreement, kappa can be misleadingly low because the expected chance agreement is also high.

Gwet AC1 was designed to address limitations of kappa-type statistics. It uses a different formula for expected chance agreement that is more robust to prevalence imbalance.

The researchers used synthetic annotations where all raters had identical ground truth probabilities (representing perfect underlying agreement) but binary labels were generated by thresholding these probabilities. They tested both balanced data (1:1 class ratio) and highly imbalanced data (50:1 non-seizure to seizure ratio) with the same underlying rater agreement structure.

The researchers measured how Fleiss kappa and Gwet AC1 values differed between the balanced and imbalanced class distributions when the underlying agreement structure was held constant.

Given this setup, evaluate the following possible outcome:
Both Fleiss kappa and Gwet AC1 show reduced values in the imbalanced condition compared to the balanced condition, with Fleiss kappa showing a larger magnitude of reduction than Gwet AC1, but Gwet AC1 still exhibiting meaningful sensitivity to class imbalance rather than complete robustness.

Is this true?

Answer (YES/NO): NO